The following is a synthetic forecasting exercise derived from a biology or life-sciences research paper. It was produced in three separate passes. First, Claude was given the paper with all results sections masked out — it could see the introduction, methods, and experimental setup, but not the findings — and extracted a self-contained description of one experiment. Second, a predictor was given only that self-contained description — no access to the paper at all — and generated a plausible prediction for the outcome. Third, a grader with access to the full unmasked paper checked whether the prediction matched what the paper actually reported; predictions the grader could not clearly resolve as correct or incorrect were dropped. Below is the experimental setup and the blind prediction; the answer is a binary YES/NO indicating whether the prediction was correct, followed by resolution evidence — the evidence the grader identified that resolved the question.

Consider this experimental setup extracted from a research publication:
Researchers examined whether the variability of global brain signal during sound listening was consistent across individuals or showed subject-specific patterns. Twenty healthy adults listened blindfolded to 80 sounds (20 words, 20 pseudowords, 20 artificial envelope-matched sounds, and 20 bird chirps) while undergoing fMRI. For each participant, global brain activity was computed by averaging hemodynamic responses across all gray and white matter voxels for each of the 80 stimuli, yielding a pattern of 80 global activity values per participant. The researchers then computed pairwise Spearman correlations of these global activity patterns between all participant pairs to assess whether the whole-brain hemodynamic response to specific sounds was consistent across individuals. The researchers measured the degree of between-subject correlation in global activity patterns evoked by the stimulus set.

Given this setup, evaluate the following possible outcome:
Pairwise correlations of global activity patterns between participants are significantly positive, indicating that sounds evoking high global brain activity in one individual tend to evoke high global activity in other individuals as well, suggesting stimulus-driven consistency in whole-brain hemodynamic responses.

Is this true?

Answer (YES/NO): NO